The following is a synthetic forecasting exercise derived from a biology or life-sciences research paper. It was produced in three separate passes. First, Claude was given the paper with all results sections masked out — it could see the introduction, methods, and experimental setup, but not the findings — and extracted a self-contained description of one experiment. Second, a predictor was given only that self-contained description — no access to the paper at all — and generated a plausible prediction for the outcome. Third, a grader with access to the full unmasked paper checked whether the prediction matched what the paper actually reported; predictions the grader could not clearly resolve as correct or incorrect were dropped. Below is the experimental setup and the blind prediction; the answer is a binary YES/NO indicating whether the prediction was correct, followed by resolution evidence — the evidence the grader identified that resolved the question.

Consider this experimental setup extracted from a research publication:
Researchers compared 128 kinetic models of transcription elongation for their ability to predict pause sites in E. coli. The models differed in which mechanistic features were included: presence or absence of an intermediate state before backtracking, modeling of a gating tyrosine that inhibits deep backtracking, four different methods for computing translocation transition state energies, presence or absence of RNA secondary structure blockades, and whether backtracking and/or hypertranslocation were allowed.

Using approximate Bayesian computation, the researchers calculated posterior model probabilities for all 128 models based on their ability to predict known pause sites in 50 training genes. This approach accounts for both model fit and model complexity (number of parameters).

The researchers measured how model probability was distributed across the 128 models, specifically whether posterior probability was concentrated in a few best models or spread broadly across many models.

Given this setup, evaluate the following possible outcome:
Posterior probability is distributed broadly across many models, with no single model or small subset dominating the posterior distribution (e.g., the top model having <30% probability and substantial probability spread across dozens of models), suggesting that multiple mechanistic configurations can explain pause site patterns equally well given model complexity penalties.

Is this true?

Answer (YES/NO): NO